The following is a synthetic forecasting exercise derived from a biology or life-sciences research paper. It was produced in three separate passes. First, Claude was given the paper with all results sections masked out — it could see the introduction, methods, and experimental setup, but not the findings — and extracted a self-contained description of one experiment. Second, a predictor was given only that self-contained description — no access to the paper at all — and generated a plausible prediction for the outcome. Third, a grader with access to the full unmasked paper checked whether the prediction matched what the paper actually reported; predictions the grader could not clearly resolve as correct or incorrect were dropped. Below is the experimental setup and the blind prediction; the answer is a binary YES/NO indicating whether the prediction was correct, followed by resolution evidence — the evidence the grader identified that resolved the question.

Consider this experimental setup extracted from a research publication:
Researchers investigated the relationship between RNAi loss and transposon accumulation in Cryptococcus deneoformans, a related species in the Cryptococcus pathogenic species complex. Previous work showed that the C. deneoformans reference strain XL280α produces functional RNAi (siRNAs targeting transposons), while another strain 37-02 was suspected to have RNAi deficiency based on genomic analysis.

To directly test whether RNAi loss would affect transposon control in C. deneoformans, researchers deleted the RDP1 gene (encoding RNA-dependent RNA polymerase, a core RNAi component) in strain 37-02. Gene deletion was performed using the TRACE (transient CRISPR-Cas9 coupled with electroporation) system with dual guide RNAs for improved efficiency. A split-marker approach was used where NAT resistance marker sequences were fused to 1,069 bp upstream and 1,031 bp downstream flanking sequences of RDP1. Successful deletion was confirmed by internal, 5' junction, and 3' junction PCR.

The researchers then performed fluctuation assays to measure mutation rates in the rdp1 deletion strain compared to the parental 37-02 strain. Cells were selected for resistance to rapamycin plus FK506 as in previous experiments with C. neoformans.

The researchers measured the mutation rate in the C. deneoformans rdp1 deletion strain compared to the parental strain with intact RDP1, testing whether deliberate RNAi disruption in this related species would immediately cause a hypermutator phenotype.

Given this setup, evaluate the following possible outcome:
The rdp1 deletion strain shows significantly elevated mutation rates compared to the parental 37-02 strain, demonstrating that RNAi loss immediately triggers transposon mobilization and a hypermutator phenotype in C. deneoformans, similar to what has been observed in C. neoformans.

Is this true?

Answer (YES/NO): YES